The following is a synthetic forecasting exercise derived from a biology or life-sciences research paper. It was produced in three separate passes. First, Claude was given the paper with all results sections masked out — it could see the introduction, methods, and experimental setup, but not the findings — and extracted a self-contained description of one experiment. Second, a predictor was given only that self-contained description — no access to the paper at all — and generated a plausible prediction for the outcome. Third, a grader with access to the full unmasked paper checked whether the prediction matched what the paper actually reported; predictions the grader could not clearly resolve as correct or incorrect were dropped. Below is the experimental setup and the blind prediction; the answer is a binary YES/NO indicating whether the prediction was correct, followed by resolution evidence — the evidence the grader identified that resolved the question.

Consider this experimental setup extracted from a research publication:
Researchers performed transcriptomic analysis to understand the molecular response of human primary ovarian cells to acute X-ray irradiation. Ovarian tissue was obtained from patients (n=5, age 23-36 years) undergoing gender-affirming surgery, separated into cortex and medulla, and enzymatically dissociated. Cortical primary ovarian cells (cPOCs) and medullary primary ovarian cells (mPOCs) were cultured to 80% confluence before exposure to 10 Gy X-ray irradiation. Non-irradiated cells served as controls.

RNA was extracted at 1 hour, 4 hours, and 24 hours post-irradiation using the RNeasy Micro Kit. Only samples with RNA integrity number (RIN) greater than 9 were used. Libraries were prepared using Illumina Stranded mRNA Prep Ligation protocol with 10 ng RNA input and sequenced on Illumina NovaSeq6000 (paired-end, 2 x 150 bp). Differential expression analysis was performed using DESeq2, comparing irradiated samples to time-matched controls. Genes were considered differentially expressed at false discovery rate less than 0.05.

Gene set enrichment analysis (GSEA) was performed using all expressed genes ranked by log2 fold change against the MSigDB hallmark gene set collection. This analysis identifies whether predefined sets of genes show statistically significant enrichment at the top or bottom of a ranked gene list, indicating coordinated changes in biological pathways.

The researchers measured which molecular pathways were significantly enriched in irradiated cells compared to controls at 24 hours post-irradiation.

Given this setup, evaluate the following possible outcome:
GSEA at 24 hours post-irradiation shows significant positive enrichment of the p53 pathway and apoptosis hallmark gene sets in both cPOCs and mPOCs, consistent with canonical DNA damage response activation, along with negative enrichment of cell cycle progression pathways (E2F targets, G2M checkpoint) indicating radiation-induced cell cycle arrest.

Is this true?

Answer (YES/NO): NO